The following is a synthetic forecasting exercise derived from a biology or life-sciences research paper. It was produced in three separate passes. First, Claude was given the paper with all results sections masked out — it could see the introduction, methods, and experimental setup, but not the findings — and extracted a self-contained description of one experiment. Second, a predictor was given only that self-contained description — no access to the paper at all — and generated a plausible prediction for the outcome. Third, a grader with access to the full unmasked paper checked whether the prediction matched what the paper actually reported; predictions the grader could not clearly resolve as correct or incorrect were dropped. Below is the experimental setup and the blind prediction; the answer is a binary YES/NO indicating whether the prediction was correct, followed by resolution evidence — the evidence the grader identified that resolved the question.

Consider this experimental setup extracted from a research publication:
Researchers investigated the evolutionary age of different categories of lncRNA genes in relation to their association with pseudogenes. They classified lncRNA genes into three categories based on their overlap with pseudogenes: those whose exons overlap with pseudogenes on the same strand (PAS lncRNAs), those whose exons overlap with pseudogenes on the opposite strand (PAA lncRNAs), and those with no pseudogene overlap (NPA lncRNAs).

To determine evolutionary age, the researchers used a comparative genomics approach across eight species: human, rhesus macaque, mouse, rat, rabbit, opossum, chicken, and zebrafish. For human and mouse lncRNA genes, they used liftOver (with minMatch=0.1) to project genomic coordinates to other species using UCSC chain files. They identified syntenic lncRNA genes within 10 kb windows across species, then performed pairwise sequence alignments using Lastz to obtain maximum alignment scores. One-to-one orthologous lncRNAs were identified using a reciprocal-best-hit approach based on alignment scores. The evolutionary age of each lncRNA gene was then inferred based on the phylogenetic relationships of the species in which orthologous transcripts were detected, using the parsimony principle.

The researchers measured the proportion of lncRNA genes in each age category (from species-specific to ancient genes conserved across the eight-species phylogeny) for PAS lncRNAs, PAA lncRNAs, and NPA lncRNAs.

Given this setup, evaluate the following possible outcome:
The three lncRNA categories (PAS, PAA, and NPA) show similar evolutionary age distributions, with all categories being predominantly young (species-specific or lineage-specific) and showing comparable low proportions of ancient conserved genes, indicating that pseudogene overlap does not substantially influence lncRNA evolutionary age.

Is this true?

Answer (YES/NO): NO